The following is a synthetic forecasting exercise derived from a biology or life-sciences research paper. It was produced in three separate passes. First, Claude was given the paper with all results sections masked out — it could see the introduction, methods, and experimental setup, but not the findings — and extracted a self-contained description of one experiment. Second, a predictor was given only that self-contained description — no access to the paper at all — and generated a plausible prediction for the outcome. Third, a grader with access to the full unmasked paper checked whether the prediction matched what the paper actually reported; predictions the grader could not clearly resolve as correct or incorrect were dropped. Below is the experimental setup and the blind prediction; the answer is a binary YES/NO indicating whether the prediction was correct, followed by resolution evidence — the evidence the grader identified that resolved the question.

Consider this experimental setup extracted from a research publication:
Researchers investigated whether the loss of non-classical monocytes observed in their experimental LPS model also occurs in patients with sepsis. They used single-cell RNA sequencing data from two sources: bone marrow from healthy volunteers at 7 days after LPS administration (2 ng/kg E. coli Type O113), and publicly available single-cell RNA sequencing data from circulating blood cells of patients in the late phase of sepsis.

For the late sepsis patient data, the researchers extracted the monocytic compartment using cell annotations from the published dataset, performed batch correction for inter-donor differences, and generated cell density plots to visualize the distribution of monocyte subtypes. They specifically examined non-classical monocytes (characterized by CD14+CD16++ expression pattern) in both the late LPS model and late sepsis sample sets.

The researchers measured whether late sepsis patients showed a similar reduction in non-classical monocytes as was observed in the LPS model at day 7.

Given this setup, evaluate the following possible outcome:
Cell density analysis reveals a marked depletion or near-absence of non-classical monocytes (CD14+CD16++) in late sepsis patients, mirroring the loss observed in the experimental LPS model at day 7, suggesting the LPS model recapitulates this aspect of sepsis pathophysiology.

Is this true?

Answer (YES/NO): YES